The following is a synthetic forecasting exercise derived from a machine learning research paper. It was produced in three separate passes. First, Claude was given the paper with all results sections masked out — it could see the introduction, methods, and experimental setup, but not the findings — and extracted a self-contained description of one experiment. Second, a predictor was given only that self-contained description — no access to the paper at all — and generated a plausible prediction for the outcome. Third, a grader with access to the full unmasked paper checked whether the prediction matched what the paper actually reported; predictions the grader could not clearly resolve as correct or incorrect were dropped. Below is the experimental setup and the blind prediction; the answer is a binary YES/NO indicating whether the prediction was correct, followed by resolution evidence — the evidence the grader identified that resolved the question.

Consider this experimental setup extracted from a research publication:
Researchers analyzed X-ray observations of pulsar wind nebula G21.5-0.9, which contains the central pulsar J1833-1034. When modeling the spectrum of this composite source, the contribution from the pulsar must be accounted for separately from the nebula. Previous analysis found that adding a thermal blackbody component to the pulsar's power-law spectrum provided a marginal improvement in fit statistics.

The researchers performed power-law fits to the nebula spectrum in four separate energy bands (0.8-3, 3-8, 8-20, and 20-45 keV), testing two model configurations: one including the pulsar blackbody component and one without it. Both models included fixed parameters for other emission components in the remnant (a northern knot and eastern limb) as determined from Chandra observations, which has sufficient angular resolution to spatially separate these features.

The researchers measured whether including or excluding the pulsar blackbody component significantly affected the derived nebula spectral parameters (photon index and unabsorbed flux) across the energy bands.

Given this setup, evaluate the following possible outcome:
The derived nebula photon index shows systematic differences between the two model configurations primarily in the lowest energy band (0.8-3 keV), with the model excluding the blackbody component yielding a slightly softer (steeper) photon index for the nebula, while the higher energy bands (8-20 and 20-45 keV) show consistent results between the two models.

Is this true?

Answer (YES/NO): NO